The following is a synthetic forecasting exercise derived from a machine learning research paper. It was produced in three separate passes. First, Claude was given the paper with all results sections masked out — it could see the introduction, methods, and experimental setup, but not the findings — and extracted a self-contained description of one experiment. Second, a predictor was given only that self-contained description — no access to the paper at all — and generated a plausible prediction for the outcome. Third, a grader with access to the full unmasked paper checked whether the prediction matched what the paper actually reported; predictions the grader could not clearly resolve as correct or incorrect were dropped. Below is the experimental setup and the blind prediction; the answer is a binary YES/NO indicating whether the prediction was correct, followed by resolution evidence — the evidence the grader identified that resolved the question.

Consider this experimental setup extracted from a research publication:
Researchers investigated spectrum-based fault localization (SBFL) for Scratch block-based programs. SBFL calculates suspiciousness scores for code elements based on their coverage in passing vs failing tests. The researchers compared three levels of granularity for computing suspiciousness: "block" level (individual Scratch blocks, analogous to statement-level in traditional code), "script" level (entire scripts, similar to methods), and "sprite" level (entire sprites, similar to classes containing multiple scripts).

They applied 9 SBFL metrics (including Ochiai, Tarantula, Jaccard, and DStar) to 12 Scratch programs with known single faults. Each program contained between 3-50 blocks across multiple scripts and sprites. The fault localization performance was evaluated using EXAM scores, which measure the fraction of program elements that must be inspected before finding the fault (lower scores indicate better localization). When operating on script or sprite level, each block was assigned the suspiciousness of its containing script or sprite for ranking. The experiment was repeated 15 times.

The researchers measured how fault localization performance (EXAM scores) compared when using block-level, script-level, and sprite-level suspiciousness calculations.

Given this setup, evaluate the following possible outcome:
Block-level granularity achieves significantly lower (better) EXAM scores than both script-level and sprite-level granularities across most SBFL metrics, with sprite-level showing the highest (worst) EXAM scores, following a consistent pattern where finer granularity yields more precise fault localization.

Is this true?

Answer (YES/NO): YES